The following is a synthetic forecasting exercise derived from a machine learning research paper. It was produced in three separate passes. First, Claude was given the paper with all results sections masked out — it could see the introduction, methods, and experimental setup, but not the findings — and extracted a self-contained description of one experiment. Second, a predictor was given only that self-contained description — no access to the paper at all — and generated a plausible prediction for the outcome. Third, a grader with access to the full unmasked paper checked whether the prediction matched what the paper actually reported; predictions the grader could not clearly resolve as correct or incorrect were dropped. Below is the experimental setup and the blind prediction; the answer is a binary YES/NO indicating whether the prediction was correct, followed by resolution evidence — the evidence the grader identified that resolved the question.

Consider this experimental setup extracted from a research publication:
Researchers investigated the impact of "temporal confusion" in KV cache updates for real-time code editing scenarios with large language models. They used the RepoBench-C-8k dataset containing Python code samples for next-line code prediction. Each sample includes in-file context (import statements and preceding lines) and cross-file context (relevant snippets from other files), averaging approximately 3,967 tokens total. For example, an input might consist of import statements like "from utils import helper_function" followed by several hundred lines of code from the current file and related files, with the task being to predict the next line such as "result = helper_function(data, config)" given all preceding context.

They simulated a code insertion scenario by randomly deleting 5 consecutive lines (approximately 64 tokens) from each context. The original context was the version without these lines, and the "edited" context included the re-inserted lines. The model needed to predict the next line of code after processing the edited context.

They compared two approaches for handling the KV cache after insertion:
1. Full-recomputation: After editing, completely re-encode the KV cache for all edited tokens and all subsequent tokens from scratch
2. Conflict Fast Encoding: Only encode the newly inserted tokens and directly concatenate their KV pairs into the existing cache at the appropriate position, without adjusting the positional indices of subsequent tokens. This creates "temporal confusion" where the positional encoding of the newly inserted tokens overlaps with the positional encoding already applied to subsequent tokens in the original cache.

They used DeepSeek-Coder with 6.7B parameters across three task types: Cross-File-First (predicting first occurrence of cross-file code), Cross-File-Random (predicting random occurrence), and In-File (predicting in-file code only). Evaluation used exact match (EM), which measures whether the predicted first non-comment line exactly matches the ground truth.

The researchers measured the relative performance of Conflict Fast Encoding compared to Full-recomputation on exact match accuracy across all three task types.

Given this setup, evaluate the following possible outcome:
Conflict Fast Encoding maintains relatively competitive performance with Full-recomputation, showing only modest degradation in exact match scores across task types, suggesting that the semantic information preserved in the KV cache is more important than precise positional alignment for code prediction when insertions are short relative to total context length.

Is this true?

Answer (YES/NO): NO